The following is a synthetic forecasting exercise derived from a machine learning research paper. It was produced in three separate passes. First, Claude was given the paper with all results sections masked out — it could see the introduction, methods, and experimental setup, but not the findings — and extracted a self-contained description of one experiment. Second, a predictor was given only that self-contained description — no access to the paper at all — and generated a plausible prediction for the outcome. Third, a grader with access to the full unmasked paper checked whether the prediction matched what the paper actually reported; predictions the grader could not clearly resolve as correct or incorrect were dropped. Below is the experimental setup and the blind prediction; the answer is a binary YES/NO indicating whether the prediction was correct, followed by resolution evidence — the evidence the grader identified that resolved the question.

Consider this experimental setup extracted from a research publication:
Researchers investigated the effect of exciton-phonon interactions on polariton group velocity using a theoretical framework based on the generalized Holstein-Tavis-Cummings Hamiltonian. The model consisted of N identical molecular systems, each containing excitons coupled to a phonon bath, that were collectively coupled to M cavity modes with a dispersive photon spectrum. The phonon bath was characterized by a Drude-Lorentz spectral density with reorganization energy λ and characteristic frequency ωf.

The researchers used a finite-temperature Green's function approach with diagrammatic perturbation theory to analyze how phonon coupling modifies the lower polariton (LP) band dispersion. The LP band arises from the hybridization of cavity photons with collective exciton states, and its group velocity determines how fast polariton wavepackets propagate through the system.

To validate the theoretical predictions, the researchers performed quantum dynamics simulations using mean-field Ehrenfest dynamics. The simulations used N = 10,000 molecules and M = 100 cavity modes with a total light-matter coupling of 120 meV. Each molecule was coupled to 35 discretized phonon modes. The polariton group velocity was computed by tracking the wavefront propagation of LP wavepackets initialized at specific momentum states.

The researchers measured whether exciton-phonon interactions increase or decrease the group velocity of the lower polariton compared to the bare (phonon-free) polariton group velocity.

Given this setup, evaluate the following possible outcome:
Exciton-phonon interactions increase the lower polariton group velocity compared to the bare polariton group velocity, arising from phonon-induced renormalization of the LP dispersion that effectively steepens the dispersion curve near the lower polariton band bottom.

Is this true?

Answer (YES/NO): NO